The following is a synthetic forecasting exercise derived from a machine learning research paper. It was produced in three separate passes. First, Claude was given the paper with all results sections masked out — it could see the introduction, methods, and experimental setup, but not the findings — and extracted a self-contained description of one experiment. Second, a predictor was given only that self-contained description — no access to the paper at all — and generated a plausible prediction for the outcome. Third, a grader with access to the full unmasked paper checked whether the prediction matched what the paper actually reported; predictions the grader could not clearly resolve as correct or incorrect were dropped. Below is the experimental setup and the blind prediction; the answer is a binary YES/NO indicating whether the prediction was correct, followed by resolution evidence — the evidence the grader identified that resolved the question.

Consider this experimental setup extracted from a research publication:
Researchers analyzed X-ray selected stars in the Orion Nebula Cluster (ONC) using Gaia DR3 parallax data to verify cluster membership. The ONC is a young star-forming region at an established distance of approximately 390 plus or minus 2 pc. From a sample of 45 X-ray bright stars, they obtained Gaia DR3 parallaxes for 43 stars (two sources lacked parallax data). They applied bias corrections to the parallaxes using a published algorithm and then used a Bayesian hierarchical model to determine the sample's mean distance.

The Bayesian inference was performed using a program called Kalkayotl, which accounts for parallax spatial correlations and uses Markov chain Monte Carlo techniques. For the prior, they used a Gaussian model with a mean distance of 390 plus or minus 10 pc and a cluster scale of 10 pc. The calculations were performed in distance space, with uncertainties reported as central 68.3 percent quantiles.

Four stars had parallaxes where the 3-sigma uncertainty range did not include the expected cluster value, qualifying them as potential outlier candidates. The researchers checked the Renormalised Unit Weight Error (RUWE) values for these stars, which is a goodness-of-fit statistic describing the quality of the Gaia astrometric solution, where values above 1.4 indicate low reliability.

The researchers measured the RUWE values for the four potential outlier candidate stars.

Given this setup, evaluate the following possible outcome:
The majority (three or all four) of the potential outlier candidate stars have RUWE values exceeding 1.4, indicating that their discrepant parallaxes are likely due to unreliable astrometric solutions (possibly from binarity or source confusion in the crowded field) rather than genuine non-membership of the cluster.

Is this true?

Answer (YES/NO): YES